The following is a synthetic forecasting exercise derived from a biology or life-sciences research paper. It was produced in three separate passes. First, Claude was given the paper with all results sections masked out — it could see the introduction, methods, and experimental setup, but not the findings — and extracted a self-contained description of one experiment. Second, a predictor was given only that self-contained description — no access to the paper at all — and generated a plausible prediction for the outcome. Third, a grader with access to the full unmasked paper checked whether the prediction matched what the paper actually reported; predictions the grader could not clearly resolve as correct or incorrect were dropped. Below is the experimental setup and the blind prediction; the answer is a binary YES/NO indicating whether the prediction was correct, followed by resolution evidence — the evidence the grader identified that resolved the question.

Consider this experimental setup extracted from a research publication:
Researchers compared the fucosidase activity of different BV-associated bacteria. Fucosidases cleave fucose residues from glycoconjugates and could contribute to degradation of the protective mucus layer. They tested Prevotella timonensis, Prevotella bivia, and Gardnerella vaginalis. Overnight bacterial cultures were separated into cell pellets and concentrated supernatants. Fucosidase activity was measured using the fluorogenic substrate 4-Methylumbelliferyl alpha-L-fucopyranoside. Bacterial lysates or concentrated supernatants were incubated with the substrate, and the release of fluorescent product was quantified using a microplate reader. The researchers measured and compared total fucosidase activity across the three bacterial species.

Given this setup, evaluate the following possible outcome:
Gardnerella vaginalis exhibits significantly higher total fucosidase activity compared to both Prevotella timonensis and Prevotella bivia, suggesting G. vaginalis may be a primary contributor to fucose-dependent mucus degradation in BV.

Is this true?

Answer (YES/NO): NO